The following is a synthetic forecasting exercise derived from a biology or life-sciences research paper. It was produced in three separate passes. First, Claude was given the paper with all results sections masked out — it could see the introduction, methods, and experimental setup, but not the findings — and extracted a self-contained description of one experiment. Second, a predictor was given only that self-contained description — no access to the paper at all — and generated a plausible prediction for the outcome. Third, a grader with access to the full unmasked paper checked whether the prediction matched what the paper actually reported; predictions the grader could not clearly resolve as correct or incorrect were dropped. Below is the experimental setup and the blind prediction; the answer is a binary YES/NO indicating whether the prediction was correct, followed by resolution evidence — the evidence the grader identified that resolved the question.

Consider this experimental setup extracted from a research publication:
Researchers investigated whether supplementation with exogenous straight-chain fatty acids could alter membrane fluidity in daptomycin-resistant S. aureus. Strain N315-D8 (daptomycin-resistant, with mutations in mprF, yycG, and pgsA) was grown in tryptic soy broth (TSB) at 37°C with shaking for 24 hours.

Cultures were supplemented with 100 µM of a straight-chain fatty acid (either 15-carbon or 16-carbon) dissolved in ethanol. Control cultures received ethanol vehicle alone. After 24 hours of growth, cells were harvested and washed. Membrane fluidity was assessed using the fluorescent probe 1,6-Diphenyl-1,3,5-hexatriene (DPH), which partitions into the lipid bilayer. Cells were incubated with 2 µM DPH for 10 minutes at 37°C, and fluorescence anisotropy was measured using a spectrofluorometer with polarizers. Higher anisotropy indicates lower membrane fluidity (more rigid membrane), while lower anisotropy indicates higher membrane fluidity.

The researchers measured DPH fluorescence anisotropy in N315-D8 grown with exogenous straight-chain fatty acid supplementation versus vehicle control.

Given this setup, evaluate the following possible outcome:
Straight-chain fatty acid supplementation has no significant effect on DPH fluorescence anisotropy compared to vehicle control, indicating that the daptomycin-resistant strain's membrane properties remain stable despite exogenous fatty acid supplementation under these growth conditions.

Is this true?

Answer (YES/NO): NO